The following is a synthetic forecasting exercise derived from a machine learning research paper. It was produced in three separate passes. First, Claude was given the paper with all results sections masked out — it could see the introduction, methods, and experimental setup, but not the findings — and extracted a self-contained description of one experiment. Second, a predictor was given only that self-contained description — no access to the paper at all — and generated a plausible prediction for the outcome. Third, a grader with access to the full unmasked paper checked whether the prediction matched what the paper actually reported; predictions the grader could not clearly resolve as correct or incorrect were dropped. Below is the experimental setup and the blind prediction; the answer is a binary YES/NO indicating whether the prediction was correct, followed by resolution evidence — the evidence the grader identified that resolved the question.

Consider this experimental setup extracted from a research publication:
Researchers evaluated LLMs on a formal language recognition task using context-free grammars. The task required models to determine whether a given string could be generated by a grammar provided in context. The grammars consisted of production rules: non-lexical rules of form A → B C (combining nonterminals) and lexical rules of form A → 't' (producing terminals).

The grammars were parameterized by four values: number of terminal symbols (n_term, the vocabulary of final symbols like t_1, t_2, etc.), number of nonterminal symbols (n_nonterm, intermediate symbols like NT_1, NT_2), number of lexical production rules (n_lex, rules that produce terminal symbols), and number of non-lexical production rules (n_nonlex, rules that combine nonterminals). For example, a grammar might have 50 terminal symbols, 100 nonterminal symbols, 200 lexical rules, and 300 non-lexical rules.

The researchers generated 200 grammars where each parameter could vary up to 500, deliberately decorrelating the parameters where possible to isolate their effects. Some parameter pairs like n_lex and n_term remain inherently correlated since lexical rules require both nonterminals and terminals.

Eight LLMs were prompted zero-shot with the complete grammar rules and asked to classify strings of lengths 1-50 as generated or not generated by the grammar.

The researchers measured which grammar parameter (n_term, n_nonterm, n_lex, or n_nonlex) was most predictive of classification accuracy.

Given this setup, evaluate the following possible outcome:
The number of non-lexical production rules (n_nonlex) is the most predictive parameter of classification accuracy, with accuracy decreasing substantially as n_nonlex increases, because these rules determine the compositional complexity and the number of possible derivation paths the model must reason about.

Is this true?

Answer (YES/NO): YES